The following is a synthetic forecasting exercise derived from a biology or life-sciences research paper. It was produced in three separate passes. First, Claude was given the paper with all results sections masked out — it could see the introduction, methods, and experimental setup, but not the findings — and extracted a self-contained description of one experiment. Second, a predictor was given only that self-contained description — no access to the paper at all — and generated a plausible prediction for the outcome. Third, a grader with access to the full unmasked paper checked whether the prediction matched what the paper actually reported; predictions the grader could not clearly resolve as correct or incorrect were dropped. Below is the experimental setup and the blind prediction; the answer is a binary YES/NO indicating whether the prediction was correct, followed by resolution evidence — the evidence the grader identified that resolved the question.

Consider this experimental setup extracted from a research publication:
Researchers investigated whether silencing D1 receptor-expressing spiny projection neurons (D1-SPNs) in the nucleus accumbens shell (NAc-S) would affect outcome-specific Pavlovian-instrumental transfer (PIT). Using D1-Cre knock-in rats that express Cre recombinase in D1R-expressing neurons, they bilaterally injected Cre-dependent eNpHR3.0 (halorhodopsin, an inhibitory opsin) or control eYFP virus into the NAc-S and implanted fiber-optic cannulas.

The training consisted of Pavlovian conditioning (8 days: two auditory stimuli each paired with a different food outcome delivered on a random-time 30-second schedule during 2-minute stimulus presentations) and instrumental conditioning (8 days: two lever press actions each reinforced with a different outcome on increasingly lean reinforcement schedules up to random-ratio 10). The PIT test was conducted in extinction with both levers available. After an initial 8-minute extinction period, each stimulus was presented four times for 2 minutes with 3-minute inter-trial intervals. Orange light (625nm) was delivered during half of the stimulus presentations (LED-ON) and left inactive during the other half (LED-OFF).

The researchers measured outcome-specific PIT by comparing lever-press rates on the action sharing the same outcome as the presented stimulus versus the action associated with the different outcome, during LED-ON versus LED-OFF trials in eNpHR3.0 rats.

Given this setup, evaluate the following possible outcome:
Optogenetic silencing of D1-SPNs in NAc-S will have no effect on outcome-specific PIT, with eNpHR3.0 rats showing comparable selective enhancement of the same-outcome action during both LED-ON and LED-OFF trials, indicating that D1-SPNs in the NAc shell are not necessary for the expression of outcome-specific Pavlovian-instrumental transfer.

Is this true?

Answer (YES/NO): NO